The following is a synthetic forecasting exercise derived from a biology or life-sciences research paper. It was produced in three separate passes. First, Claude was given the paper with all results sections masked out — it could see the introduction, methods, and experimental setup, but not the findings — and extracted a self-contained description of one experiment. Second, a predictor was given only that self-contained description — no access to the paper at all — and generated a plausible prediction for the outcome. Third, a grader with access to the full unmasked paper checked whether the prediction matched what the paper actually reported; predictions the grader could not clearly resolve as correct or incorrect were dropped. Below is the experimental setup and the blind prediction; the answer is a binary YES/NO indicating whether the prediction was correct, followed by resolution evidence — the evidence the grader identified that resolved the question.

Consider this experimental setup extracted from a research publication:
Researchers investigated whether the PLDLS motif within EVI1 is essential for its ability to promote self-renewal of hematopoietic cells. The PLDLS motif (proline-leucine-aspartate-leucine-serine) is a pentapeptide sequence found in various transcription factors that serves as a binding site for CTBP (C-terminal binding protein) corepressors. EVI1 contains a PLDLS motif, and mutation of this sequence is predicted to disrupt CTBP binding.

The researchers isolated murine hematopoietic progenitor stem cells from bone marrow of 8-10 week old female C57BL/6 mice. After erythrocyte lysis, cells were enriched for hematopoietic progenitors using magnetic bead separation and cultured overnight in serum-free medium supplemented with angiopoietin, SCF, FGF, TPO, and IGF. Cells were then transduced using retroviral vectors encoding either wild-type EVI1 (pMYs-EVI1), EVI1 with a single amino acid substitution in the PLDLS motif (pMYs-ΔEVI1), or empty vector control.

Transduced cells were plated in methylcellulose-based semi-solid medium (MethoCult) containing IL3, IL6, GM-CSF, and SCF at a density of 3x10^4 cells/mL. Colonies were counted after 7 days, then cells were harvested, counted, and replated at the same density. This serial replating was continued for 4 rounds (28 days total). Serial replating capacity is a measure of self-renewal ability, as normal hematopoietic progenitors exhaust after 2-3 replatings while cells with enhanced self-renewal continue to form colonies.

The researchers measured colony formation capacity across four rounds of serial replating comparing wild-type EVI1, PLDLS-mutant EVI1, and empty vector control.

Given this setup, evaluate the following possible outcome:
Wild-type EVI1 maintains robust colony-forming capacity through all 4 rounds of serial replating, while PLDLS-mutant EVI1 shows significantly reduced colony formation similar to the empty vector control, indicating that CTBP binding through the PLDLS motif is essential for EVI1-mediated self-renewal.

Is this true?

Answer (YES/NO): YES